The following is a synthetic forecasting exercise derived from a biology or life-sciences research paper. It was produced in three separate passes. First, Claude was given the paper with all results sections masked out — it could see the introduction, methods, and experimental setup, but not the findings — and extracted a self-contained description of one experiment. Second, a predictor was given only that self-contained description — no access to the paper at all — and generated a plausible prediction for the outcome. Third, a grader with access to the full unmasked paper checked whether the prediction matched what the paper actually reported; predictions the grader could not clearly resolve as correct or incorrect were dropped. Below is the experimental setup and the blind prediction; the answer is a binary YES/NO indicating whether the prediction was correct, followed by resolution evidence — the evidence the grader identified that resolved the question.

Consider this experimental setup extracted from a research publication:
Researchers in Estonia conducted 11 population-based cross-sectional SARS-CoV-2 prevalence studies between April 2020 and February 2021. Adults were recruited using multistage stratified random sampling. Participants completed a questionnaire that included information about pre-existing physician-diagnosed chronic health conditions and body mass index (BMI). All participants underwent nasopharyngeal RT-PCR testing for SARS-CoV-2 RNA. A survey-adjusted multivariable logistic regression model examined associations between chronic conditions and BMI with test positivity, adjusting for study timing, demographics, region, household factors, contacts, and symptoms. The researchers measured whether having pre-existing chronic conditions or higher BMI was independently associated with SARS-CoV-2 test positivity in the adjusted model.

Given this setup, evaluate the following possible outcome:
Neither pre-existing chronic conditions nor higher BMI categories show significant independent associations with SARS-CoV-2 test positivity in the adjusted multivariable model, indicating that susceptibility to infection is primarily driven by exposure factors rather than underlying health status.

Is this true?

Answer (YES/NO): YES